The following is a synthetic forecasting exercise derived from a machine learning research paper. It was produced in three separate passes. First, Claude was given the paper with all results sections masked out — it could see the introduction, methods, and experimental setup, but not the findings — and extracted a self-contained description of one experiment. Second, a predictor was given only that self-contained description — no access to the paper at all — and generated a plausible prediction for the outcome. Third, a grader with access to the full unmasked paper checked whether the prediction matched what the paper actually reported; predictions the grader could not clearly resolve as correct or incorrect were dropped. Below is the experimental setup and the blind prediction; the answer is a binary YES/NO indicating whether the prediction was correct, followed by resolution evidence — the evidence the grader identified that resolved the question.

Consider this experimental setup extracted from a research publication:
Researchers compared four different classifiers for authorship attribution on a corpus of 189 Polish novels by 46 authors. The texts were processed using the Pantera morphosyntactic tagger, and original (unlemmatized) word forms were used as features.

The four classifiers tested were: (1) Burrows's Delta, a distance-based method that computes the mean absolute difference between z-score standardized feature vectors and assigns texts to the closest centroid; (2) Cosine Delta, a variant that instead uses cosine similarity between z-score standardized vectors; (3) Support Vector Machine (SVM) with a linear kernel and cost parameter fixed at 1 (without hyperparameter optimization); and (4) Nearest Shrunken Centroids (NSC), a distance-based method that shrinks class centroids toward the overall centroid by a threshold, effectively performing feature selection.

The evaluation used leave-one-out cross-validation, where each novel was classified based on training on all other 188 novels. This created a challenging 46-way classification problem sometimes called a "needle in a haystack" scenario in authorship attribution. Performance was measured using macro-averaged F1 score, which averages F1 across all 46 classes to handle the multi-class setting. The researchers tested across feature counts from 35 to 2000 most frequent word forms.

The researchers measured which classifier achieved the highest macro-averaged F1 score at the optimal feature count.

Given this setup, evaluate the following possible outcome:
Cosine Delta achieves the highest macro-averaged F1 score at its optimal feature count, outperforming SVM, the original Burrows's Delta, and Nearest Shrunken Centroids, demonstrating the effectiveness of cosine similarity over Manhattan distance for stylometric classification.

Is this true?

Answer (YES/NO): YES